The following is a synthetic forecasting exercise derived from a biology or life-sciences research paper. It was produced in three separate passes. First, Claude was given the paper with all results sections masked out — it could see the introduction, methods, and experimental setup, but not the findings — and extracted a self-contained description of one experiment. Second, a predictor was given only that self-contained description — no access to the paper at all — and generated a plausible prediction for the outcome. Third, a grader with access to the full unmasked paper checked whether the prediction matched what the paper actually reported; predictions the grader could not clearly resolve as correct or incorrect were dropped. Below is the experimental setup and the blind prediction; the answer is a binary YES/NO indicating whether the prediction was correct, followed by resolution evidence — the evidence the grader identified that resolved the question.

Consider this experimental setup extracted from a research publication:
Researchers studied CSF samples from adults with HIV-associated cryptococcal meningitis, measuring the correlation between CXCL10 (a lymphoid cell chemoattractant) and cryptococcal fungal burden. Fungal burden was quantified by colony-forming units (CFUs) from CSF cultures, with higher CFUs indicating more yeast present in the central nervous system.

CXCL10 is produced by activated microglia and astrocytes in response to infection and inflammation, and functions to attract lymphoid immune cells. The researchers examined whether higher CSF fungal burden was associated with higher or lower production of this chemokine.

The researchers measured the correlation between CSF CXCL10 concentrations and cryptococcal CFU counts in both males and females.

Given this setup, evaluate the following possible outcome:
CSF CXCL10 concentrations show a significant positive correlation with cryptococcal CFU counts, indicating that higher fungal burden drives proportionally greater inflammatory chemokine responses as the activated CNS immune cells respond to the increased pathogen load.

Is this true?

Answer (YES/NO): NO